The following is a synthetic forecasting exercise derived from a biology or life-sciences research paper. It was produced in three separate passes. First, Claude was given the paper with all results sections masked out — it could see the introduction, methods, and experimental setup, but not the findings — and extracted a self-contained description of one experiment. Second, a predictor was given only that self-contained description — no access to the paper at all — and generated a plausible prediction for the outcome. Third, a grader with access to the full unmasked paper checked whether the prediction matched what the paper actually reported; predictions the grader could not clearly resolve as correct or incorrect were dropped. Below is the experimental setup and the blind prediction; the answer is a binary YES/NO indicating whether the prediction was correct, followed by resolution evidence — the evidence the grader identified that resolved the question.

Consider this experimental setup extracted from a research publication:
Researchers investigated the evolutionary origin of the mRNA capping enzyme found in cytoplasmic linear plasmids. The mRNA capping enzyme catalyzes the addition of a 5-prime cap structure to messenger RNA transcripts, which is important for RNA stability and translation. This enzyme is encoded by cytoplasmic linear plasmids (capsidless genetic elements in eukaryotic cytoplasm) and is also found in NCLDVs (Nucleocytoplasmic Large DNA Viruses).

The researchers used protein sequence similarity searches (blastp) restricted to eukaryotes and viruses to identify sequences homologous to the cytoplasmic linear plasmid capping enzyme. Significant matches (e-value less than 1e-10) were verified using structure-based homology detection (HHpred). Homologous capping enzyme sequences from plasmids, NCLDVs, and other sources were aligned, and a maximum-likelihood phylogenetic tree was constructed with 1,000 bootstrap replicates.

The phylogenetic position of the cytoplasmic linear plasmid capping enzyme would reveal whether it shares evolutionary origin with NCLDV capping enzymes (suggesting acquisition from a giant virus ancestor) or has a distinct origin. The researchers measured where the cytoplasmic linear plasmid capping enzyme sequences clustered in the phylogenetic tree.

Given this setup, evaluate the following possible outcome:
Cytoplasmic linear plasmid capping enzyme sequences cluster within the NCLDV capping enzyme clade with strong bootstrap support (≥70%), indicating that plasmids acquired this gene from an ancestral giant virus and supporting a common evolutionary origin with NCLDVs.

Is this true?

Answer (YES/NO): NO